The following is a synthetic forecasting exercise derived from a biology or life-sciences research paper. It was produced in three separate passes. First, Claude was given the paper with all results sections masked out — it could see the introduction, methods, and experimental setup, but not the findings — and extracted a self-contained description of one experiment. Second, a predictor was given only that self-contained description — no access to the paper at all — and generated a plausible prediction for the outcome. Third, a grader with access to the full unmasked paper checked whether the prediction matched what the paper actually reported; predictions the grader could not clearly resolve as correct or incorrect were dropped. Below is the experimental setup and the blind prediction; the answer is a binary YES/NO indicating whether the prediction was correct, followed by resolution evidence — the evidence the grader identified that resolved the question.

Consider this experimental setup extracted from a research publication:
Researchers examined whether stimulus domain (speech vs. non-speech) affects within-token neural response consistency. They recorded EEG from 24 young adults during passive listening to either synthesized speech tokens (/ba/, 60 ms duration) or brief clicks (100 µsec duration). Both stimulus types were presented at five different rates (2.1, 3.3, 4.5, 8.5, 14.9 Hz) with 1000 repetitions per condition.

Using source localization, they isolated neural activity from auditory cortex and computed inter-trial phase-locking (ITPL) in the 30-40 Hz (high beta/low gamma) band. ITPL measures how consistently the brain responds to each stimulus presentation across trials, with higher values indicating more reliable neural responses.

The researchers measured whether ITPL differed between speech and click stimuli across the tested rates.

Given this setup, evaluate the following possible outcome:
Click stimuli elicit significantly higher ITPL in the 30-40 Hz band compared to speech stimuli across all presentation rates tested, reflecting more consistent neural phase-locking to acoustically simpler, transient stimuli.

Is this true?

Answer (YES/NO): NO